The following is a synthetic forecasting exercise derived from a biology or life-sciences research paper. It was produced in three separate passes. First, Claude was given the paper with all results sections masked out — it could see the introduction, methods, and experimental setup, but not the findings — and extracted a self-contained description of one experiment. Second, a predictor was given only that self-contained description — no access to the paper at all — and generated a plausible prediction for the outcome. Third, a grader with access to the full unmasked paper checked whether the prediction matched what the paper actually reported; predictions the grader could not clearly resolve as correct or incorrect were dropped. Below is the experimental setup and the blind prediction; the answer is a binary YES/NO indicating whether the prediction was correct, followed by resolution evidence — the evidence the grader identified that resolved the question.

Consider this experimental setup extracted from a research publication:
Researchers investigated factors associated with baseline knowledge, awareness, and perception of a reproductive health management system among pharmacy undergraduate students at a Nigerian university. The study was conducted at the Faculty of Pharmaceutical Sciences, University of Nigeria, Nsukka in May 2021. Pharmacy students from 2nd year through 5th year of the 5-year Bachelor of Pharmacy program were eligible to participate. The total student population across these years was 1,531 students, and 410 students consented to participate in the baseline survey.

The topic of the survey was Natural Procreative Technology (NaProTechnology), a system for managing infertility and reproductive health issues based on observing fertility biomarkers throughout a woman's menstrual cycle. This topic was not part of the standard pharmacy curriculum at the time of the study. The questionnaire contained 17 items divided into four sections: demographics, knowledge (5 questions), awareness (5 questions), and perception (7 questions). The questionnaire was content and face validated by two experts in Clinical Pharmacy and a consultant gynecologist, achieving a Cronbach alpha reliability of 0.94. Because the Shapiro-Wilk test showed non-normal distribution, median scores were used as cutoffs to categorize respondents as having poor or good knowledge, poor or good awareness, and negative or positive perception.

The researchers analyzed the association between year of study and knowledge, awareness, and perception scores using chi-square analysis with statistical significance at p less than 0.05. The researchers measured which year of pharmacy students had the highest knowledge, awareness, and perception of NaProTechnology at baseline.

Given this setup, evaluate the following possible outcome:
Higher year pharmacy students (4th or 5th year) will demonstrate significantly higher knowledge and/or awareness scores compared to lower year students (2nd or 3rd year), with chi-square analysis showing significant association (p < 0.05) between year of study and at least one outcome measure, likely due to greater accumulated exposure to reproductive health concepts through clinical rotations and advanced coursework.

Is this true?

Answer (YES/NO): NO